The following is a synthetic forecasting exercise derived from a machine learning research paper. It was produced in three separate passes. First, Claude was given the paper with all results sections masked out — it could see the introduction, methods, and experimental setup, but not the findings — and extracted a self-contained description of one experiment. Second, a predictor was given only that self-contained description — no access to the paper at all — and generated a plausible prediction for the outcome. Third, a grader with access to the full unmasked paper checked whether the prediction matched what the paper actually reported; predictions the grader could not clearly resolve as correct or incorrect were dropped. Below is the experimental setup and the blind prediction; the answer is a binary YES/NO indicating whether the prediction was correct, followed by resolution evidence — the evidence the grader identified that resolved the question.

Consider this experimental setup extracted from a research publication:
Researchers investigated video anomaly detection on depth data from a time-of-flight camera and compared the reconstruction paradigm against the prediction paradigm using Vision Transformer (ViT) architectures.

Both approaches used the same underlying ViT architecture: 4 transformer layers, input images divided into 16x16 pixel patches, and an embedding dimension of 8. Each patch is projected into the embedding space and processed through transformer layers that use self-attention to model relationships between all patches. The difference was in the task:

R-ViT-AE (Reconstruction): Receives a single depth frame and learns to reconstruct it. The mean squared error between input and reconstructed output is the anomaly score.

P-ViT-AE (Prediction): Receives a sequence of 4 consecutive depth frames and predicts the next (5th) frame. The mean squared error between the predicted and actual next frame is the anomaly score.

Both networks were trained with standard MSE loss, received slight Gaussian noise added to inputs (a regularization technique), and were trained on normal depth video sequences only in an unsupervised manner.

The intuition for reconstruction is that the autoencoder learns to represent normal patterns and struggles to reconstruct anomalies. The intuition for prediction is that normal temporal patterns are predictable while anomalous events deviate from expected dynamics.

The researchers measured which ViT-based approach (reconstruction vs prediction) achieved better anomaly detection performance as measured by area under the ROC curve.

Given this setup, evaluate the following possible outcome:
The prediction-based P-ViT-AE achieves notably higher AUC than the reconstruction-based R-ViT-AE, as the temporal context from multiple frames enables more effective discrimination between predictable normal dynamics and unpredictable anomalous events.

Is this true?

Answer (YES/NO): NO